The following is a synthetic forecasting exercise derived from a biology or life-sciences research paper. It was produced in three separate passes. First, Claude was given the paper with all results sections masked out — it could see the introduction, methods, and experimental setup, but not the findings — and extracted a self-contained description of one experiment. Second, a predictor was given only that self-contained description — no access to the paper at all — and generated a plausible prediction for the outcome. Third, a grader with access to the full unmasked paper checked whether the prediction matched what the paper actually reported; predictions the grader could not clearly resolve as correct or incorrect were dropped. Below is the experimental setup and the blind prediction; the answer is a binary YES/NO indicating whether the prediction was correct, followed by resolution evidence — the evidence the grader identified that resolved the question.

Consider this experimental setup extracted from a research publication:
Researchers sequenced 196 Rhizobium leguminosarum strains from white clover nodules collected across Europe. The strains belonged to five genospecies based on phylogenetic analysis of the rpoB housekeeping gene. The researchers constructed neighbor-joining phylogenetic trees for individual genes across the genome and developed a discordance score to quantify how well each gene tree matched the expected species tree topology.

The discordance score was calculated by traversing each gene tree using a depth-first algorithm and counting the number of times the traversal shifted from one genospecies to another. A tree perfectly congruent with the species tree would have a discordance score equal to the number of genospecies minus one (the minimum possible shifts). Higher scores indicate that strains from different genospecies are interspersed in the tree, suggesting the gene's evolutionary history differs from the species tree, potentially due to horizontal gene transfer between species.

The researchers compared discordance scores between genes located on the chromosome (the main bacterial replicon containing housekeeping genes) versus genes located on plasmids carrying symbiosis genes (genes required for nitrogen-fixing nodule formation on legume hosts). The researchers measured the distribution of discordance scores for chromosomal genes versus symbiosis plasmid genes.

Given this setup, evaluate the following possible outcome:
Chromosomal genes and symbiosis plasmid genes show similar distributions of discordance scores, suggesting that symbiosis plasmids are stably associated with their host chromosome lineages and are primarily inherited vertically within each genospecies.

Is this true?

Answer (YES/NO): NO